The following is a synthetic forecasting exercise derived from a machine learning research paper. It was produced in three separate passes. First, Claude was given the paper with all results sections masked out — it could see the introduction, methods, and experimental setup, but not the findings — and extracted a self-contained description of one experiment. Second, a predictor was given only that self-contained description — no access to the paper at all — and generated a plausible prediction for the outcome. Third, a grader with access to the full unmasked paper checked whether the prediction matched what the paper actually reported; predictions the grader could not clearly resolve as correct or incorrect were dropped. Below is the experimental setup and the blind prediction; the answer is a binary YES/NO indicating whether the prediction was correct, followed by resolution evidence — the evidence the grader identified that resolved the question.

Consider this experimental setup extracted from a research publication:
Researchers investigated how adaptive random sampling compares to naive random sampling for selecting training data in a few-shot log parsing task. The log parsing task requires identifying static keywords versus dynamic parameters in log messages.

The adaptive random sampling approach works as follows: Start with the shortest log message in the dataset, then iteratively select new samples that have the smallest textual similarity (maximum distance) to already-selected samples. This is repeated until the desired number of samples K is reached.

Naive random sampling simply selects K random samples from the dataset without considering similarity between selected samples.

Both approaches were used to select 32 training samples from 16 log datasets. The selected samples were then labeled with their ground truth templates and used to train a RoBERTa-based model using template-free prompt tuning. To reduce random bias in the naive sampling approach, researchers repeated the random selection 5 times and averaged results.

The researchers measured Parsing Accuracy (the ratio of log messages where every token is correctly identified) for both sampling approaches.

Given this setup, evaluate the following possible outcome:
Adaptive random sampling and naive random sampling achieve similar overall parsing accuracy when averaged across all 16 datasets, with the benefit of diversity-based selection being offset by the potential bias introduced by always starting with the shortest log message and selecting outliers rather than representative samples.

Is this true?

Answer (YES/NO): NO